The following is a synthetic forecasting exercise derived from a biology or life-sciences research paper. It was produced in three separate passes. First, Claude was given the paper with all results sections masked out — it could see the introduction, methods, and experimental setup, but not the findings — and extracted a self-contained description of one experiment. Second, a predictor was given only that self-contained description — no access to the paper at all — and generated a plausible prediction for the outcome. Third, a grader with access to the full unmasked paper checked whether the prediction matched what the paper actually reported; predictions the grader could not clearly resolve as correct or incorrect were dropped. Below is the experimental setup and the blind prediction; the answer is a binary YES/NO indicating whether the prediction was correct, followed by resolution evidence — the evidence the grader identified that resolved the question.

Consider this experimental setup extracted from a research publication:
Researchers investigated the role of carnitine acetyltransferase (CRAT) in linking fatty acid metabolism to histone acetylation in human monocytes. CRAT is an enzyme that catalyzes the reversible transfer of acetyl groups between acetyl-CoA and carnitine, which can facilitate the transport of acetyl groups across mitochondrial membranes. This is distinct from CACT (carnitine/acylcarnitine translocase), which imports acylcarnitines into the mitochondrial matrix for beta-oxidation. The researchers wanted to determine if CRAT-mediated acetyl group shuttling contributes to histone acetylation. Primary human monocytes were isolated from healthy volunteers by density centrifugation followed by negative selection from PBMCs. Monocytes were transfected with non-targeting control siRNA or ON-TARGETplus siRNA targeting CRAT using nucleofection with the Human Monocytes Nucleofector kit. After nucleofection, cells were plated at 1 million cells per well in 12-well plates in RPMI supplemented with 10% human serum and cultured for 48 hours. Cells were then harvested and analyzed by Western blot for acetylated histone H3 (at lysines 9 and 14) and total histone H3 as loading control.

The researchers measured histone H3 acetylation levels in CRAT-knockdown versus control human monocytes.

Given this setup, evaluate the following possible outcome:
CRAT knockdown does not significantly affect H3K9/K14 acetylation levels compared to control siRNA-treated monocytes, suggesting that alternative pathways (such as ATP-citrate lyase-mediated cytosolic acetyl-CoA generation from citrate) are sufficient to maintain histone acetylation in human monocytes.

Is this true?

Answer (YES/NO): NO